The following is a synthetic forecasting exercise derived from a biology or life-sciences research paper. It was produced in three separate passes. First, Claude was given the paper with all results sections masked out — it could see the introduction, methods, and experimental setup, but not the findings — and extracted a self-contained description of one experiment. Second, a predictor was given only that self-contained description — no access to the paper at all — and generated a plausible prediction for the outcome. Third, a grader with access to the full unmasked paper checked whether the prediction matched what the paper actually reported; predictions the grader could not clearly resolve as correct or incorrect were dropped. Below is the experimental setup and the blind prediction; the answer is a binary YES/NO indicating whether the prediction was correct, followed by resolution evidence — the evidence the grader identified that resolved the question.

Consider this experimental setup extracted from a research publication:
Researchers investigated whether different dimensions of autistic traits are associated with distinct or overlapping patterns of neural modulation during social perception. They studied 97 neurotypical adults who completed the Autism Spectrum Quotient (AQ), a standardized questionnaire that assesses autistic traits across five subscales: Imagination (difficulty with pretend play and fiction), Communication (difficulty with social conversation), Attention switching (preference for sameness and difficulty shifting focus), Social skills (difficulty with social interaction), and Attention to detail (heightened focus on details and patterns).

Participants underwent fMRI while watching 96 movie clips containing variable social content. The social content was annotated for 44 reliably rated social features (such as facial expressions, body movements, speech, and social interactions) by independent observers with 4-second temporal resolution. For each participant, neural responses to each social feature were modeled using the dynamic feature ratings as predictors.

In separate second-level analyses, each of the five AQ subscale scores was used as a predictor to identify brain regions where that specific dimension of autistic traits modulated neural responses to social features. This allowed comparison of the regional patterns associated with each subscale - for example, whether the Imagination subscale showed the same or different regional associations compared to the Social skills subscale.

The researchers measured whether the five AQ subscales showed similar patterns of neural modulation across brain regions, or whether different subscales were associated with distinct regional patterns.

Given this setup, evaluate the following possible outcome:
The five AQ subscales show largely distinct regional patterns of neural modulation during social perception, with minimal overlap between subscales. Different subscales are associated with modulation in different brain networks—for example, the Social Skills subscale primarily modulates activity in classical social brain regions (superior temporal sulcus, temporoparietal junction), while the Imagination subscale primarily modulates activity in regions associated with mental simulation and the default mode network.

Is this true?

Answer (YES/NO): NO